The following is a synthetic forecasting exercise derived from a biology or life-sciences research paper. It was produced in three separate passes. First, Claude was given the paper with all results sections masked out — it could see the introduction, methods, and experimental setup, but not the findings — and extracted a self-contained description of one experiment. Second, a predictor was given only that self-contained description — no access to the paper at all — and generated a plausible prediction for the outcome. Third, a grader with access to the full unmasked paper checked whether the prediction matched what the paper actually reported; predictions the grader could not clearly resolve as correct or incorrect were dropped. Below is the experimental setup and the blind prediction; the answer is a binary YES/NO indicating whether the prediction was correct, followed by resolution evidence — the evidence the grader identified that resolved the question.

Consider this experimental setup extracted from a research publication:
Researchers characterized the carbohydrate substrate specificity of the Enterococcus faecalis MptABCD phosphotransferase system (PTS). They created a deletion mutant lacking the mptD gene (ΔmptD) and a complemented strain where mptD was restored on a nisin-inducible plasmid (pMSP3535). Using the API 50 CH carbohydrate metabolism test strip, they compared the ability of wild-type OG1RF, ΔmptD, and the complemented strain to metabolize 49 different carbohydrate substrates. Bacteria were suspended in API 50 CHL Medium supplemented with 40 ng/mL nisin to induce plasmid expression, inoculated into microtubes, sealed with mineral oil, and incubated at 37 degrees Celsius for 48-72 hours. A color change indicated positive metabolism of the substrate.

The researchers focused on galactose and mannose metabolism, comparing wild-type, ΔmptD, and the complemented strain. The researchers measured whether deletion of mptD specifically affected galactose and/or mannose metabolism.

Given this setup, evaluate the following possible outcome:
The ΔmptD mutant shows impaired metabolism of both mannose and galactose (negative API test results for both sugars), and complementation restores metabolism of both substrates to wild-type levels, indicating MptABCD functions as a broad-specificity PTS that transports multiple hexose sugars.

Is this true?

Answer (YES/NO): YES